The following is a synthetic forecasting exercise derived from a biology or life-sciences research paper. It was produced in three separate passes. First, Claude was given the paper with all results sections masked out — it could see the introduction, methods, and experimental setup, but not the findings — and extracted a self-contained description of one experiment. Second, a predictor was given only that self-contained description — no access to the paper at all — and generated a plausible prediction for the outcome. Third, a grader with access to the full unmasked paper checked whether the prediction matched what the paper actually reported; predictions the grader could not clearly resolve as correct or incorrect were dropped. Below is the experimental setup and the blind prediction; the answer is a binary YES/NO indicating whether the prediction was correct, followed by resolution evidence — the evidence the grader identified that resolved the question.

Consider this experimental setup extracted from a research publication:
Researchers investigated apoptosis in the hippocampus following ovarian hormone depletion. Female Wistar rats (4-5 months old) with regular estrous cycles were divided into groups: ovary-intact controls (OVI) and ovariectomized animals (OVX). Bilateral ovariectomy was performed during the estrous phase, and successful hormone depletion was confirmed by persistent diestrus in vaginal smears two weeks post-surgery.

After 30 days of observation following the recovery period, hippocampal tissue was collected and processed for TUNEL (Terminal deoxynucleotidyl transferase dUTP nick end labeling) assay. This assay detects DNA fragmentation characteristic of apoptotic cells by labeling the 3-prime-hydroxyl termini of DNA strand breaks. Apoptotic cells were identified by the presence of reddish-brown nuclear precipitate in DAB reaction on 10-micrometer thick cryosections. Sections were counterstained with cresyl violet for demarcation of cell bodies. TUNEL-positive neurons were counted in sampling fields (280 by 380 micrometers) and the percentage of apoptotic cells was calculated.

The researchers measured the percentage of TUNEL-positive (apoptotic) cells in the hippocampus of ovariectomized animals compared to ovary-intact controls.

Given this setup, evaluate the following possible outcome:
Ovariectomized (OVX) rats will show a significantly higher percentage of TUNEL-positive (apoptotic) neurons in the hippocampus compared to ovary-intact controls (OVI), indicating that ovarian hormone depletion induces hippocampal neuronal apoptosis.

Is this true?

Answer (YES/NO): YES